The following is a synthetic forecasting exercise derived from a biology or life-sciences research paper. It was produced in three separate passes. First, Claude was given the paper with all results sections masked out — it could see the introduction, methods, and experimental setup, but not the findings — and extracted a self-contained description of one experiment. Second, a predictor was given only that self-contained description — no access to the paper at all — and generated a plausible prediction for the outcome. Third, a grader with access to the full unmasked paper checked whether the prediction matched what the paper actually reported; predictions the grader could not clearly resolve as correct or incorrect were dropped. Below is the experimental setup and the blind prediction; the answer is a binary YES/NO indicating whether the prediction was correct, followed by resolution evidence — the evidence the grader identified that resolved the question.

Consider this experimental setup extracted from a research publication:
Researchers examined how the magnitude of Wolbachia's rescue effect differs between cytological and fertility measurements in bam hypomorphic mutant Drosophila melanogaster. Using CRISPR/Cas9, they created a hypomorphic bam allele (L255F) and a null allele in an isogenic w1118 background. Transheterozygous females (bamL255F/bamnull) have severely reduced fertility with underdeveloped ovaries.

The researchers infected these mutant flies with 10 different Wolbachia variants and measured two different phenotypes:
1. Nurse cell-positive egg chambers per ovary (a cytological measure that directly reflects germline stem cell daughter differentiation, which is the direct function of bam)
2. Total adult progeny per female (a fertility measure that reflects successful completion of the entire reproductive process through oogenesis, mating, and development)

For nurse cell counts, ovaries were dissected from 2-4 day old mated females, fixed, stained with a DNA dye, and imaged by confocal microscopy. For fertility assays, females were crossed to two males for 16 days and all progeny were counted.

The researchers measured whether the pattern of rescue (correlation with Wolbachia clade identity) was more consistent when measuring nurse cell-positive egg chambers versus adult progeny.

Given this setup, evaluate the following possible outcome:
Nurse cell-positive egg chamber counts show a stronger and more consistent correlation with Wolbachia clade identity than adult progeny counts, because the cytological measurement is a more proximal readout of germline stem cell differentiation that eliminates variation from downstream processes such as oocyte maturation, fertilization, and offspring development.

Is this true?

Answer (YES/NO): YES